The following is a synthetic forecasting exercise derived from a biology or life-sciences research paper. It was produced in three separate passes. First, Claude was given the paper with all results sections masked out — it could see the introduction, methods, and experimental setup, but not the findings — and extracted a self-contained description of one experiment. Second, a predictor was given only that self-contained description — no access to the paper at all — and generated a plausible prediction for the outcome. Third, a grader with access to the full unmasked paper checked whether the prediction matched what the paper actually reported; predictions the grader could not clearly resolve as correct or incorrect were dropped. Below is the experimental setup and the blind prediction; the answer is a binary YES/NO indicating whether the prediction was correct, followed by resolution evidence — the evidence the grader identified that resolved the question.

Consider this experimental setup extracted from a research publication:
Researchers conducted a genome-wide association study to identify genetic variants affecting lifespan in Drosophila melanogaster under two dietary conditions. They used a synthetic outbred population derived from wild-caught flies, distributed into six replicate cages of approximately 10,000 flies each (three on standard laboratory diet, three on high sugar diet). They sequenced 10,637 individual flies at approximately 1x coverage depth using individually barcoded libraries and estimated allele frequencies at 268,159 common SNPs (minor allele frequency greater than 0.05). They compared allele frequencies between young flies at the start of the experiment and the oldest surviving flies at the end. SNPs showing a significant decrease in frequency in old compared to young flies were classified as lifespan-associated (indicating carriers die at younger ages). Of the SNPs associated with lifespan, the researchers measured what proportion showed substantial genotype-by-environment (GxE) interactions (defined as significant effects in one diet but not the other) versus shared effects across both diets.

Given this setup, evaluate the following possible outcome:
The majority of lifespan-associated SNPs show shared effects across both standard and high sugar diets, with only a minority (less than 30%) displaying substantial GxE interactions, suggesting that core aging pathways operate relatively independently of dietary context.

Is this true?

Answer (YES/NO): NO